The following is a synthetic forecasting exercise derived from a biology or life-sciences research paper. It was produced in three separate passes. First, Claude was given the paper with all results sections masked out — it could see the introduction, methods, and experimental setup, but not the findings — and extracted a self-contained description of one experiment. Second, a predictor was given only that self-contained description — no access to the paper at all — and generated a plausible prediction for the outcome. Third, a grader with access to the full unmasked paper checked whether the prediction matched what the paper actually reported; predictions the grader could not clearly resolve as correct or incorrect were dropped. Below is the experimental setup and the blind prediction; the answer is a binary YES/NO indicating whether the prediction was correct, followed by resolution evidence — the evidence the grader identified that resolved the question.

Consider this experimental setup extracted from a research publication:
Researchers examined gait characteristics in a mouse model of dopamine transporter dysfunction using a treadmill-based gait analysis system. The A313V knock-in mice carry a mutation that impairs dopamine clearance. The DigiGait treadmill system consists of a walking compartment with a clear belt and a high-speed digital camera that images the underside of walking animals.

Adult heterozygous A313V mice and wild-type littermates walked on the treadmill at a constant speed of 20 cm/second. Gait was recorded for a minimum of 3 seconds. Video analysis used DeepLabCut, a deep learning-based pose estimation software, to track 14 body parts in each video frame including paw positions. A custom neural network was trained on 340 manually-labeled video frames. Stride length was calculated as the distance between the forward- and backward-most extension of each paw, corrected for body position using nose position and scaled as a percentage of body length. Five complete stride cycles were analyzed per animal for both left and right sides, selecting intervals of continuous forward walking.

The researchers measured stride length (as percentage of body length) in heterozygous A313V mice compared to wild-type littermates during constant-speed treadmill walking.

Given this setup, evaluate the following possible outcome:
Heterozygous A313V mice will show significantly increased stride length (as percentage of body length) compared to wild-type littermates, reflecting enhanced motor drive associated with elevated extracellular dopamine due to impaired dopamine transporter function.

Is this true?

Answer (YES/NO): NO